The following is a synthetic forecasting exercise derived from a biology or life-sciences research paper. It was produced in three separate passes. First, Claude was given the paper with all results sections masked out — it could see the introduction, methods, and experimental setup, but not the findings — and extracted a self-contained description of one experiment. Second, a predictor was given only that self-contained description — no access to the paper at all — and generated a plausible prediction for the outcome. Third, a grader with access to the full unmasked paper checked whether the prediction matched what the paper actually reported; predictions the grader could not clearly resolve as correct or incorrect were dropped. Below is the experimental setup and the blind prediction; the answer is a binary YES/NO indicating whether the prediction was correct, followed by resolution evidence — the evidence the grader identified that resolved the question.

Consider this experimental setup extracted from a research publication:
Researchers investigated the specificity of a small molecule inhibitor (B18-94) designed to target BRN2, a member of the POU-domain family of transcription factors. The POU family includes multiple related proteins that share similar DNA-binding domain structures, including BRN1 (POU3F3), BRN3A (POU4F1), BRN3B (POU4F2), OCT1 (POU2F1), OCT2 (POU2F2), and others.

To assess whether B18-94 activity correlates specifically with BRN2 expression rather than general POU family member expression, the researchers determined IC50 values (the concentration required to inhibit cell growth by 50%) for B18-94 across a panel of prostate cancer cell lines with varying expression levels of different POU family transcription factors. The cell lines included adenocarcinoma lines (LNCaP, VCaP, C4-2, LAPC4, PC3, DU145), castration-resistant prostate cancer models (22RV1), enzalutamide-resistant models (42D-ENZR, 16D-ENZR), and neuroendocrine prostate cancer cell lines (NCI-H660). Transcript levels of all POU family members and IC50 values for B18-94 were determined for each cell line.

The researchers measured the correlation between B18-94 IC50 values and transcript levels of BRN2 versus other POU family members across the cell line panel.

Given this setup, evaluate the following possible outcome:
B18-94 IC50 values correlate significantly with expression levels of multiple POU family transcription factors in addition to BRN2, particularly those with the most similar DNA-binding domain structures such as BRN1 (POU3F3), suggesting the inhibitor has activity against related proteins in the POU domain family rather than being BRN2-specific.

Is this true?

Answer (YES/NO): NO